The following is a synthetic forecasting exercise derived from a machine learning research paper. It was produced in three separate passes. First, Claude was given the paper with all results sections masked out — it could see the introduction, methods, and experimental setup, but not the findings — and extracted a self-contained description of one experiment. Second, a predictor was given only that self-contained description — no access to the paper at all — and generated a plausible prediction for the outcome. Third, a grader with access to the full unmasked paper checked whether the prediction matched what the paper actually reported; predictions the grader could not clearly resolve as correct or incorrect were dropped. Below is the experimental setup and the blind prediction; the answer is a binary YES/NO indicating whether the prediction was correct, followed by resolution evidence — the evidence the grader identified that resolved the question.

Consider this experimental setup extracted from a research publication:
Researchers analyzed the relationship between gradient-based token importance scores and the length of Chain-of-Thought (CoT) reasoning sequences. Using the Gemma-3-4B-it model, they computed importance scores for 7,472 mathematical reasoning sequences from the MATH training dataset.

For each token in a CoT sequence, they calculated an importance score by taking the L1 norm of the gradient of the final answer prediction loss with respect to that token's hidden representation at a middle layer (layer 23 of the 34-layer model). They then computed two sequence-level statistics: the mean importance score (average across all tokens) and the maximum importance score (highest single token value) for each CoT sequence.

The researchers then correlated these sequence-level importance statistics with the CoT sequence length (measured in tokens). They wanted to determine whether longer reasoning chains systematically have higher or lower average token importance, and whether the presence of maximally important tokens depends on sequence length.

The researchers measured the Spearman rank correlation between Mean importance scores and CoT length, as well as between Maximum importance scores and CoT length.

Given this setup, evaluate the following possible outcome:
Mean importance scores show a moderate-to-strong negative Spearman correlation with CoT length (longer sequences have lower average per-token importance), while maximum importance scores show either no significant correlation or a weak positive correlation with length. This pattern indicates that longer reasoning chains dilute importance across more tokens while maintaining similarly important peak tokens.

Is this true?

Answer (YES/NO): NO